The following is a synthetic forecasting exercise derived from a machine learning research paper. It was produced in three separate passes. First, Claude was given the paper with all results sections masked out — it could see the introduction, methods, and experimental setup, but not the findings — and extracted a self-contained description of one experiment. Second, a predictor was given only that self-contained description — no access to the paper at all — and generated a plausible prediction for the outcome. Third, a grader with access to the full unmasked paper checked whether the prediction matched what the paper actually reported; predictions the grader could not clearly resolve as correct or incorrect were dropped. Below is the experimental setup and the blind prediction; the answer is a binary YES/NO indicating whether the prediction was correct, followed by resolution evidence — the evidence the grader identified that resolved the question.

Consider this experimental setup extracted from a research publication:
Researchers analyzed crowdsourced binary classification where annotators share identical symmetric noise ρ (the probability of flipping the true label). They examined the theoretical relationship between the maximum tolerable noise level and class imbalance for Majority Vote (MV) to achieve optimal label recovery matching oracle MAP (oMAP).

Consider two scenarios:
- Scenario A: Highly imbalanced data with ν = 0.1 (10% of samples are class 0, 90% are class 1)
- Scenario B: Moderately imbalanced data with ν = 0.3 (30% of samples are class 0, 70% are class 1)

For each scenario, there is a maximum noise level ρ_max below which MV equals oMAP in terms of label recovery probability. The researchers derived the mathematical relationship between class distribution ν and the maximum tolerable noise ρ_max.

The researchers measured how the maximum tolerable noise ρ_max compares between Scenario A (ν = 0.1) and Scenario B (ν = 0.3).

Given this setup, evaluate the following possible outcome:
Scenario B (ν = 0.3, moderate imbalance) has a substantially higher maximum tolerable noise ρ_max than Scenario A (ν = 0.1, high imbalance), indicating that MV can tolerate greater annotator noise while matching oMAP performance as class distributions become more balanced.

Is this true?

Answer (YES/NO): YES